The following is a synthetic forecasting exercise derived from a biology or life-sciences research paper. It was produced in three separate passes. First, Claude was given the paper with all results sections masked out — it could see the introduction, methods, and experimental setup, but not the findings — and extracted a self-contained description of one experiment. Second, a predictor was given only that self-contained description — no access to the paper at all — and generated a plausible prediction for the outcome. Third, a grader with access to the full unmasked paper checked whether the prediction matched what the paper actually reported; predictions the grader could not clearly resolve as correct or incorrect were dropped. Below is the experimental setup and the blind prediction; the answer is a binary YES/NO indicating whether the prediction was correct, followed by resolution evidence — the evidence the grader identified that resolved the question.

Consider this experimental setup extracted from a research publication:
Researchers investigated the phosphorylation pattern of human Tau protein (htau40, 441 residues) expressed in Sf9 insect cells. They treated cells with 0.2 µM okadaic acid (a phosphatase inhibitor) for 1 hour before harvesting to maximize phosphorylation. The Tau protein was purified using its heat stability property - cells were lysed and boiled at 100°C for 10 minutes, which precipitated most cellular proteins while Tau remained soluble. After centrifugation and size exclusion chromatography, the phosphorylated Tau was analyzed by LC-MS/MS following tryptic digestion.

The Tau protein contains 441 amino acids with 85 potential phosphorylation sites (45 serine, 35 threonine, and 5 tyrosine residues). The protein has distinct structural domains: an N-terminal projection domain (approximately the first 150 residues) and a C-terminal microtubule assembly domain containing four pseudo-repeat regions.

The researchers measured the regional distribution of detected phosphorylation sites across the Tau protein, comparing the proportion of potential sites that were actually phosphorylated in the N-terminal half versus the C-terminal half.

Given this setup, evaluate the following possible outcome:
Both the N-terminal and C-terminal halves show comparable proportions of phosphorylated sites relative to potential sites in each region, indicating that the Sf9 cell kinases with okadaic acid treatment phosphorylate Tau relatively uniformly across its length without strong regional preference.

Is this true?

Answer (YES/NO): NO